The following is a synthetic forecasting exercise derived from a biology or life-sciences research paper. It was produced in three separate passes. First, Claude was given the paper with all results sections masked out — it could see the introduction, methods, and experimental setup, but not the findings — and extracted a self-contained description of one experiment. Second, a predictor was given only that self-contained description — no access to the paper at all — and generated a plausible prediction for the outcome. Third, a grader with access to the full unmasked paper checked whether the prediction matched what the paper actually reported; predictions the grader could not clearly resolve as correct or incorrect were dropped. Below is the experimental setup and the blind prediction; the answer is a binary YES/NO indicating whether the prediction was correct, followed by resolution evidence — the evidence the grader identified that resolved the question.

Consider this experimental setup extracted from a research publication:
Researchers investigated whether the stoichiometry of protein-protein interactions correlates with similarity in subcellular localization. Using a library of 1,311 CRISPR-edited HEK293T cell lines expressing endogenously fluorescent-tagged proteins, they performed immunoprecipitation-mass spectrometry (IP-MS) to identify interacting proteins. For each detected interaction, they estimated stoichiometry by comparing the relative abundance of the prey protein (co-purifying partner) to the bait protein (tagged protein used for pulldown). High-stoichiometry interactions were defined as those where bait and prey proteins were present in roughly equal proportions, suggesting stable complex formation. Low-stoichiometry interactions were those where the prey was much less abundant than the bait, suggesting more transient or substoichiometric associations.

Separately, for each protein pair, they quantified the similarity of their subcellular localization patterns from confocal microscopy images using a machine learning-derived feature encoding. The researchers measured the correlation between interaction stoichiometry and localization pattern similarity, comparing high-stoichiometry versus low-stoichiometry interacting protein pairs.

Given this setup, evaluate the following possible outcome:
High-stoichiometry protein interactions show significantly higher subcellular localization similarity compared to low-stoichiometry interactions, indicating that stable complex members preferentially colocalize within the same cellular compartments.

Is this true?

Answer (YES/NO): YES